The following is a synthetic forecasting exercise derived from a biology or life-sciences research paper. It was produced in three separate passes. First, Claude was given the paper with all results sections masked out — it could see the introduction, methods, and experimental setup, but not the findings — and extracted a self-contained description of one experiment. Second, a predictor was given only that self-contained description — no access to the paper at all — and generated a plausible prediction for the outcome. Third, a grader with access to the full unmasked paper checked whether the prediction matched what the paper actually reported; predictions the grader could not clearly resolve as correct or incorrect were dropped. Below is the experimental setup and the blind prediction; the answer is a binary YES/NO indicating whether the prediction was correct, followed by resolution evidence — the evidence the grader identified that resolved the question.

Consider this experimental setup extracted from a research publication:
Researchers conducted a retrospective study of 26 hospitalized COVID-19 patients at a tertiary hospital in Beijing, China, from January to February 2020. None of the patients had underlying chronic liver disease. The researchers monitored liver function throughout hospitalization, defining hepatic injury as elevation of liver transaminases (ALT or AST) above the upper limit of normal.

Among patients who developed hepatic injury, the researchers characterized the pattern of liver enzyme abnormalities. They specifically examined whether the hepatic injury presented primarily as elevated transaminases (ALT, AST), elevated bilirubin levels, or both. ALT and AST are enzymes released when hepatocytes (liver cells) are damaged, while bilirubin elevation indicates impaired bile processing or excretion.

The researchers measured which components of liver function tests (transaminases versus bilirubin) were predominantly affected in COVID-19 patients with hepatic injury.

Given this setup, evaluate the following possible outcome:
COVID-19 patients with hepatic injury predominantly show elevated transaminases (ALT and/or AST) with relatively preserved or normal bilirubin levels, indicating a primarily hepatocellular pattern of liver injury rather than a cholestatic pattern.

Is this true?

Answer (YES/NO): YES